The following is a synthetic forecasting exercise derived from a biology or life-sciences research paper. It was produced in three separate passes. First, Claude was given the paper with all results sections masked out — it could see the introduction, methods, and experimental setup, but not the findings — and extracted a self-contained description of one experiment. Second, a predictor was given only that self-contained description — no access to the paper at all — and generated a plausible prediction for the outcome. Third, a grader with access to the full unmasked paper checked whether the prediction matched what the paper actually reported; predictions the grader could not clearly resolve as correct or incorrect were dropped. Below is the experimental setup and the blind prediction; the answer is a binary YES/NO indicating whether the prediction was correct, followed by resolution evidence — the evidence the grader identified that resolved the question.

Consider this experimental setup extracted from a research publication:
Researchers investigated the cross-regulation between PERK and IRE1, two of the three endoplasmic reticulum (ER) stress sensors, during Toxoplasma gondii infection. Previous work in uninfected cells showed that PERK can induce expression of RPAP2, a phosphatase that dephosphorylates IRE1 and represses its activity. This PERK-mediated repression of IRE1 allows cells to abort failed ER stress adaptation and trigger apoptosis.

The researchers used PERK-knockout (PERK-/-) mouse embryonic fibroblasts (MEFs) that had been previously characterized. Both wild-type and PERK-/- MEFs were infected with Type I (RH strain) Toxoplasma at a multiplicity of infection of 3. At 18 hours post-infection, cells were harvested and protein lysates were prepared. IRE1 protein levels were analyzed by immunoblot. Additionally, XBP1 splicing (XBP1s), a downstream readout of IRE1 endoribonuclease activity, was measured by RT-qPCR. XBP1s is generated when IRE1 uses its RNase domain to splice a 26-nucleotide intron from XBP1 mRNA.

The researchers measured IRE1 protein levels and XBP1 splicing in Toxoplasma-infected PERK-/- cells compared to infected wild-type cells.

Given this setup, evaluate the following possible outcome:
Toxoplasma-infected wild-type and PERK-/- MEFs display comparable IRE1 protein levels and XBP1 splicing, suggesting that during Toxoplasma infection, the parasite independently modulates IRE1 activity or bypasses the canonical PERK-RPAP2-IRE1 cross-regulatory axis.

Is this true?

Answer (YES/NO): NO